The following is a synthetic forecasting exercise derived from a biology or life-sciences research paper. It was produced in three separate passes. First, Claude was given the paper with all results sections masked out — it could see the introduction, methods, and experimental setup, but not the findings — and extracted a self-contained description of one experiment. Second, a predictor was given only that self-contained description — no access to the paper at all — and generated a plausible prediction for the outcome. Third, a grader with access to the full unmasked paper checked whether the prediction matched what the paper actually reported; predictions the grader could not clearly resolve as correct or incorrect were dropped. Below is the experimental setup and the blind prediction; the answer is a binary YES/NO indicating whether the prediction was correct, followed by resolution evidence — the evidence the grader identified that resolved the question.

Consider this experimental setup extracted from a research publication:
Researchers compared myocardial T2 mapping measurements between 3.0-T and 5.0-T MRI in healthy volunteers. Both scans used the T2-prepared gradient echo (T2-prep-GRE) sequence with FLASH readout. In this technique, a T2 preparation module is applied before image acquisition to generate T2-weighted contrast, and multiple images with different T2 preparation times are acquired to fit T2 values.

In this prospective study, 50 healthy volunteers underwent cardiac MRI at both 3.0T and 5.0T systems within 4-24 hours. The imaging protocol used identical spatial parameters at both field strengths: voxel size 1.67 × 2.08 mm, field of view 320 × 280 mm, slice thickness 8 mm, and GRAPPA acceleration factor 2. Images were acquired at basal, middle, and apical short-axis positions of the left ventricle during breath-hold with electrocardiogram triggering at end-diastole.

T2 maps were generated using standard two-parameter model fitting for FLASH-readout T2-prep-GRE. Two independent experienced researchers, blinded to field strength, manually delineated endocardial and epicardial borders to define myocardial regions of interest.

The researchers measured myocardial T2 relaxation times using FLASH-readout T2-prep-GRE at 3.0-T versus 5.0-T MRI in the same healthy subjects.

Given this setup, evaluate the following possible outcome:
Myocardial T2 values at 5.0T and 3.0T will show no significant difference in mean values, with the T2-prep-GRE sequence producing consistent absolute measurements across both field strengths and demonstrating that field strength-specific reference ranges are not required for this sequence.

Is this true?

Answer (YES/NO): NO